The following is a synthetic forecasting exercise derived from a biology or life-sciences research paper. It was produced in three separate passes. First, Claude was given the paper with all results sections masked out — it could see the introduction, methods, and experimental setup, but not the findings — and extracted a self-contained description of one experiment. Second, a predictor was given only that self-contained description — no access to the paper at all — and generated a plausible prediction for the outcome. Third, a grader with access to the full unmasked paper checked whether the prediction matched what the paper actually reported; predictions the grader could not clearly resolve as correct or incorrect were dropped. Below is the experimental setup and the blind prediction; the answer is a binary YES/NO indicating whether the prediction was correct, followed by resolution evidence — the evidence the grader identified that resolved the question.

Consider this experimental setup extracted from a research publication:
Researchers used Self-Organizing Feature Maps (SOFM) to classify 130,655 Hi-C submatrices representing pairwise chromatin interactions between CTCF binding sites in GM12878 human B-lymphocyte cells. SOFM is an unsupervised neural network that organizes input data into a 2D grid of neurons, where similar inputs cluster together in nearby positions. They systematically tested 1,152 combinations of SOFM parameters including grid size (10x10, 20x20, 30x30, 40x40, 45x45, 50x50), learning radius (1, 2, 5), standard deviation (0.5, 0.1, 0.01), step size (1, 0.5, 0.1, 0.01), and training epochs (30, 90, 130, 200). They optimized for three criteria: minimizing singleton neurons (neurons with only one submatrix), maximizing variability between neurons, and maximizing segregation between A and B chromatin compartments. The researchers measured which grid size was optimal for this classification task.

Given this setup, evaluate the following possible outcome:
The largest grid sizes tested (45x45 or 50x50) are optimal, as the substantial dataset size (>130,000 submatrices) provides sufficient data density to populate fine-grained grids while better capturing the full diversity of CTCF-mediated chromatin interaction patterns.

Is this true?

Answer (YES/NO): NO